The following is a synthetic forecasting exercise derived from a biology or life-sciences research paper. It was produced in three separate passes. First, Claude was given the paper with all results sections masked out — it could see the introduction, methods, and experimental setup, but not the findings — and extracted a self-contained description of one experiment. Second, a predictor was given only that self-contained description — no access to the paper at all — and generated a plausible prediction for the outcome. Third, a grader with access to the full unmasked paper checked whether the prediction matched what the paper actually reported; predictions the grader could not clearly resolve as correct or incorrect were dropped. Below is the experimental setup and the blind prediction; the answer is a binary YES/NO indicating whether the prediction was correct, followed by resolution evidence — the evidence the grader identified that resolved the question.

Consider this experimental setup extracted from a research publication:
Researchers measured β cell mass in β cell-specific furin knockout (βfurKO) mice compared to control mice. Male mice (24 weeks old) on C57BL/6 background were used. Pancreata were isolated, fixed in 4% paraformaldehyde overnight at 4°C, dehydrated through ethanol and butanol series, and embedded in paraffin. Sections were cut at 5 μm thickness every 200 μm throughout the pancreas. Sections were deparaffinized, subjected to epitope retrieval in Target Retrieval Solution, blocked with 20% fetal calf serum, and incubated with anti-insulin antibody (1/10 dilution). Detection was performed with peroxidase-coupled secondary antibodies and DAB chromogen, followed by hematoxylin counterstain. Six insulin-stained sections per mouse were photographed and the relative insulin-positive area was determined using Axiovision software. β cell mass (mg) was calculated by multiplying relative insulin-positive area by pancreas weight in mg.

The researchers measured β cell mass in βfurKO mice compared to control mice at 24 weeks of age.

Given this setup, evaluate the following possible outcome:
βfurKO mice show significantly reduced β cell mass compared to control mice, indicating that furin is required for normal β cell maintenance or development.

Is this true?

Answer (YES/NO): YES